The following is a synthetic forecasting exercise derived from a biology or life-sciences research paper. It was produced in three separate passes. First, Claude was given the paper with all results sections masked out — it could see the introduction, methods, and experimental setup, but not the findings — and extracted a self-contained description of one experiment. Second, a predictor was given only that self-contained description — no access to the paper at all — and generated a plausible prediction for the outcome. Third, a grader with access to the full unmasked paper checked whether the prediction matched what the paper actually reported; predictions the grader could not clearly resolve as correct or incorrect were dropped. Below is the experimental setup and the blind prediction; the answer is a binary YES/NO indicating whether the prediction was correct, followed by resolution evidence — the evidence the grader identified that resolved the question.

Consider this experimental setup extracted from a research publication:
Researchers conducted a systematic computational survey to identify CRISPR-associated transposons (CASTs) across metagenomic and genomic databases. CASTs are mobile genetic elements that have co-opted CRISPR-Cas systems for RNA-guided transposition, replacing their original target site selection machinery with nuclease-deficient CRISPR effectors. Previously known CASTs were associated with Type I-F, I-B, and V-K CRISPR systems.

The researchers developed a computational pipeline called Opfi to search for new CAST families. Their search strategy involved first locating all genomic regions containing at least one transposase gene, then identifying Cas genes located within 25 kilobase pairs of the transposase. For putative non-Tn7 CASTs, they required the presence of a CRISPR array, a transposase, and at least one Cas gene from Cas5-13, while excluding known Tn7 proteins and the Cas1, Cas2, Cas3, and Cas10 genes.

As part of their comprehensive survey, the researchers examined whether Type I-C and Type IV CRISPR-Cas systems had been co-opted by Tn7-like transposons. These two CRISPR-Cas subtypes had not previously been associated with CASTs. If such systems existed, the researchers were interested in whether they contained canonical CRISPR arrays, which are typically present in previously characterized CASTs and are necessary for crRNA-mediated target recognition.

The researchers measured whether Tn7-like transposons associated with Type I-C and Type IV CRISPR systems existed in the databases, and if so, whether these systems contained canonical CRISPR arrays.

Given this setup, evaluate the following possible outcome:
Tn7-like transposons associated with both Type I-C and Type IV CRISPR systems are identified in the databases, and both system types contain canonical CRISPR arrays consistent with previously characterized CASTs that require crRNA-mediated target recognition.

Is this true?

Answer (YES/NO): NO